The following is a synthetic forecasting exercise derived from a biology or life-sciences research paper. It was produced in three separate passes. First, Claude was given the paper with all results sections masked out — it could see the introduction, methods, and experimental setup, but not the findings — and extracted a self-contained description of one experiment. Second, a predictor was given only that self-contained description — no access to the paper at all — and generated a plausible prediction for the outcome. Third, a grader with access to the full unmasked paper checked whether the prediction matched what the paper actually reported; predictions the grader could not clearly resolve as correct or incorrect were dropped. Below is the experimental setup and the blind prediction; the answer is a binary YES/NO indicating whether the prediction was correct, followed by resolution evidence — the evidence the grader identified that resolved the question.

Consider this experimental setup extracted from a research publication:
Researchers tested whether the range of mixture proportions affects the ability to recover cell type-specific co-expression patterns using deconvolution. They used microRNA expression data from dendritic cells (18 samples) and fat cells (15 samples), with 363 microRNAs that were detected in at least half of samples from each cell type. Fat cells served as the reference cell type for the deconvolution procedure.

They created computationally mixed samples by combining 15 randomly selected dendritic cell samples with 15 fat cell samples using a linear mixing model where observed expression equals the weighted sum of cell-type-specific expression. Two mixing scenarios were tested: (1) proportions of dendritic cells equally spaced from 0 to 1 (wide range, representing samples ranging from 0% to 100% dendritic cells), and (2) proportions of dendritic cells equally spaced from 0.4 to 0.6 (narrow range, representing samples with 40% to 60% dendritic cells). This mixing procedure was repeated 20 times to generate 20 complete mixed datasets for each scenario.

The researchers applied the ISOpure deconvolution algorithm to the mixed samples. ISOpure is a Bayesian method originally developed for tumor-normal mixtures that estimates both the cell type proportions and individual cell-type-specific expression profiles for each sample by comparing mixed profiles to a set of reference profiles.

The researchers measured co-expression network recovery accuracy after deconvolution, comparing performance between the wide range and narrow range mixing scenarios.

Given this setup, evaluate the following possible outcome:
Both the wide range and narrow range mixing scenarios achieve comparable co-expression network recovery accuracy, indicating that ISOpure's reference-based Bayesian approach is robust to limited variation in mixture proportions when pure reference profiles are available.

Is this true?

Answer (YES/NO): NO